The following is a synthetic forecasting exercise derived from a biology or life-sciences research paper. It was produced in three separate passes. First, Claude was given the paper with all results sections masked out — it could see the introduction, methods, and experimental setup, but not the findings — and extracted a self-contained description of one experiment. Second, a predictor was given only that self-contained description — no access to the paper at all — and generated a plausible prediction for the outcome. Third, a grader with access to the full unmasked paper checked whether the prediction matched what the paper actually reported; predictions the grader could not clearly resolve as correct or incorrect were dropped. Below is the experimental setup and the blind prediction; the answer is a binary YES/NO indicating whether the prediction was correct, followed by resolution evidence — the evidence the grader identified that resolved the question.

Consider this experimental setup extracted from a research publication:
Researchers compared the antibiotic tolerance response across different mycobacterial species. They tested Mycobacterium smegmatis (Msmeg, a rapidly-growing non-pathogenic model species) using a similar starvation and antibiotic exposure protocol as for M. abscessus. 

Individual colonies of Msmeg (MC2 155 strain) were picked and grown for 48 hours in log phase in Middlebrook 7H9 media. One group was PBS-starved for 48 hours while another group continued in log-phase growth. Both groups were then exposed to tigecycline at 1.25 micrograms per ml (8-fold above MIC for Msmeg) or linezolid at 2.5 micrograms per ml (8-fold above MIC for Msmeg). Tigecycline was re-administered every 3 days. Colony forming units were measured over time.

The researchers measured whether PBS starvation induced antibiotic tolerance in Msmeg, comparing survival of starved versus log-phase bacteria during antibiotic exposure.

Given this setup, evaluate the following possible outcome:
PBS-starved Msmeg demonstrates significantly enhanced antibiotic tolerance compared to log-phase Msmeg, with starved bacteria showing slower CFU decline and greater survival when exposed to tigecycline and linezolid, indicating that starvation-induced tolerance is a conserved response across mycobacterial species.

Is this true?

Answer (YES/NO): YES